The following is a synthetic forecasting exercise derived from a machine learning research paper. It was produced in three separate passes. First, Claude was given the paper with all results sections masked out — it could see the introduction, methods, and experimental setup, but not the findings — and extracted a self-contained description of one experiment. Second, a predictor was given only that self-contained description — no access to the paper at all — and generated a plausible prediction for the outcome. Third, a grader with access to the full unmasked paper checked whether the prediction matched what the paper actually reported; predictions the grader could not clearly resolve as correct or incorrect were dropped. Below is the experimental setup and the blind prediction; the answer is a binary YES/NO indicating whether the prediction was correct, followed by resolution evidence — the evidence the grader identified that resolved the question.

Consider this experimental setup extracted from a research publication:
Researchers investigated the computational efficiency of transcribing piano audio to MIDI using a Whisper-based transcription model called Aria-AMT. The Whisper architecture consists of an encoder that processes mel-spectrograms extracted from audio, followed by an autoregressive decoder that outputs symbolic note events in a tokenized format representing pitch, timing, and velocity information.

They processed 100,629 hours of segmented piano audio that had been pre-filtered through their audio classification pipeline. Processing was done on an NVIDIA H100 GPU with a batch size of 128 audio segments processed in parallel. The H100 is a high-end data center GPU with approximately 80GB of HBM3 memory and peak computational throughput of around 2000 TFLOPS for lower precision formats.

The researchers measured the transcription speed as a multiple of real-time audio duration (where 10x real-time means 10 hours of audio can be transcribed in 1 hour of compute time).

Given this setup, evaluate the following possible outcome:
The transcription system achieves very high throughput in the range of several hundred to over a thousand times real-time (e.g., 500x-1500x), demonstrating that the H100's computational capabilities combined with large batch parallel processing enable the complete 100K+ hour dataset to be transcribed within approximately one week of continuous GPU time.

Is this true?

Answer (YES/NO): NO